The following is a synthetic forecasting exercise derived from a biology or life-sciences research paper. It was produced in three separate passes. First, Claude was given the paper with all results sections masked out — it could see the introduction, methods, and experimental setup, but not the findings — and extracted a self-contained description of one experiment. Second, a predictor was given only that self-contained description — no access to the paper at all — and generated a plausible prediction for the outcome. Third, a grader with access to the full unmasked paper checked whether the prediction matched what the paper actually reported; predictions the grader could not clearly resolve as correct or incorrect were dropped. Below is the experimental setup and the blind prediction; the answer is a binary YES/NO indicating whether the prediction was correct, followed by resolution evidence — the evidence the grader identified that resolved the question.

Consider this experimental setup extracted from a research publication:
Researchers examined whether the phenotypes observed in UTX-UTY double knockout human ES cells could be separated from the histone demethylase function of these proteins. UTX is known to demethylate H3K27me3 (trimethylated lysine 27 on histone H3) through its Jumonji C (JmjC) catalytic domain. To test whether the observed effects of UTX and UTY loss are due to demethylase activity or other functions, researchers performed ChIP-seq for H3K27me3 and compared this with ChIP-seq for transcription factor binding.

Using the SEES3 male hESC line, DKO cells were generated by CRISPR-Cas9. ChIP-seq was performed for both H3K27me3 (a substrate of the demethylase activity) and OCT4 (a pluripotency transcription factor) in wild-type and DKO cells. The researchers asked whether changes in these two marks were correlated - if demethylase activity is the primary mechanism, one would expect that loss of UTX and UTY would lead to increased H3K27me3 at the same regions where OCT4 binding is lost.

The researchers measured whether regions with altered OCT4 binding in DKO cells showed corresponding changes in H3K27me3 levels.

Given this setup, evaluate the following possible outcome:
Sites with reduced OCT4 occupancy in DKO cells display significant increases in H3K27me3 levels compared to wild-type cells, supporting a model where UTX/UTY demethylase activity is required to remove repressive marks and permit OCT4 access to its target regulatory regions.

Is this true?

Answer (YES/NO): NO